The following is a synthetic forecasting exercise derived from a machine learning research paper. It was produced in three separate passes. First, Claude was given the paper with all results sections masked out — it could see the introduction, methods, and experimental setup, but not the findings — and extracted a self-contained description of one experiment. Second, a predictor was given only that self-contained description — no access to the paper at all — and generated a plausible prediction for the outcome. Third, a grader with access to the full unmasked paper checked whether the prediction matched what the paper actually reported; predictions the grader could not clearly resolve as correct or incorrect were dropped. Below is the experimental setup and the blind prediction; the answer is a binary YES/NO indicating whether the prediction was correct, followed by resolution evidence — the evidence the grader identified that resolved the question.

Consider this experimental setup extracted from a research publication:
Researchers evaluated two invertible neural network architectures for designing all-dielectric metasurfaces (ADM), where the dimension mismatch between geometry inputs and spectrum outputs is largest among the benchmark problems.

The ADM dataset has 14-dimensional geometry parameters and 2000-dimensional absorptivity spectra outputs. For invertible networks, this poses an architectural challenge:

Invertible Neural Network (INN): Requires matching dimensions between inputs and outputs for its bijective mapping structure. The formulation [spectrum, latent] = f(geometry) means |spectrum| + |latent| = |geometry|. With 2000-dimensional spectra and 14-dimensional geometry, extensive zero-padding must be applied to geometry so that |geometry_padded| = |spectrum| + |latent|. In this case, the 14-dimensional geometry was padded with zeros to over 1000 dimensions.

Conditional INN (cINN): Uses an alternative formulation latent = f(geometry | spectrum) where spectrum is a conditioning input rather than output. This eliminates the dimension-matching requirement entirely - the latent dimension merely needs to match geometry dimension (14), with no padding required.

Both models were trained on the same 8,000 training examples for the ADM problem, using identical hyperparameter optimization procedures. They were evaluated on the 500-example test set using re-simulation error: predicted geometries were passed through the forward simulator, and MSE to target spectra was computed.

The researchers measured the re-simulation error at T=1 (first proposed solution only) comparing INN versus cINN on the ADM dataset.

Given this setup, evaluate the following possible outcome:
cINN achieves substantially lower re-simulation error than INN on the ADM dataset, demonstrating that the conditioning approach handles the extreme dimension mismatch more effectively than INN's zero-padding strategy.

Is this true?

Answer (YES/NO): NO